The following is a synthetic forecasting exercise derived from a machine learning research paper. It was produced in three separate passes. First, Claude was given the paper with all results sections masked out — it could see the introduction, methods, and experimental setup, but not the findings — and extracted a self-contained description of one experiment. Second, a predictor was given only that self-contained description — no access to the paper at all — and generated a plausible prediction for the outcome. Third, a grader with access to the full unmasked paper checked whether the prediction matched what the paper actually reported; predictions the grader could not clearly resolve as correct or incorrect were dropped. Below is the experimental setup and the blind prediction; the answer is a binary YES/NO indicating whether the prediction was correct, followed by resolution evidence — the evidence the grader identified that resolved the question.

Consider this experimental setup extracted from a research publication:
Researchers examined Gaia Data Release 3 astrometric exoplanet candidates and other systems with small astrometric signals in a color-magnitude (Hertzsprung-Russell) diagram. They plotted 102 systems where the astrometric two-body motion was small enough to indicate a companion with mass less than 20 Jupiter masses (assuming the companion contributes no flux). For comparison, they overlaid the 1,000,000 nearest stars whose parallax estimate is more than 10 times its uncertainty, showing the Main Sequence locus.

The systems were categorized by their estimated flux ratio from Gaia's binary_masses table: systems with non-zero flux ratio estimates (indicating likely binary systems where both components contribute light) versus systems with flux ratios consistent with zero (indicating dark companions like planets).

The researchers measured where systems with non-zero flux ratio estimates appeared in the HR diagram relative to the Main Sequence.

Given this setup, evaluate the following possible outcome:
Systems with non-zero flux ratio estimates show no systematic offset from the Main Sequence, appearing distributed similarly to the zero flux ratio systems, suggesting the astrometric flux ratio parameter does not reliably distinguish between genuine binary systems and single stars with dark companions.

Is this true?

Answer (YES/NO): NO